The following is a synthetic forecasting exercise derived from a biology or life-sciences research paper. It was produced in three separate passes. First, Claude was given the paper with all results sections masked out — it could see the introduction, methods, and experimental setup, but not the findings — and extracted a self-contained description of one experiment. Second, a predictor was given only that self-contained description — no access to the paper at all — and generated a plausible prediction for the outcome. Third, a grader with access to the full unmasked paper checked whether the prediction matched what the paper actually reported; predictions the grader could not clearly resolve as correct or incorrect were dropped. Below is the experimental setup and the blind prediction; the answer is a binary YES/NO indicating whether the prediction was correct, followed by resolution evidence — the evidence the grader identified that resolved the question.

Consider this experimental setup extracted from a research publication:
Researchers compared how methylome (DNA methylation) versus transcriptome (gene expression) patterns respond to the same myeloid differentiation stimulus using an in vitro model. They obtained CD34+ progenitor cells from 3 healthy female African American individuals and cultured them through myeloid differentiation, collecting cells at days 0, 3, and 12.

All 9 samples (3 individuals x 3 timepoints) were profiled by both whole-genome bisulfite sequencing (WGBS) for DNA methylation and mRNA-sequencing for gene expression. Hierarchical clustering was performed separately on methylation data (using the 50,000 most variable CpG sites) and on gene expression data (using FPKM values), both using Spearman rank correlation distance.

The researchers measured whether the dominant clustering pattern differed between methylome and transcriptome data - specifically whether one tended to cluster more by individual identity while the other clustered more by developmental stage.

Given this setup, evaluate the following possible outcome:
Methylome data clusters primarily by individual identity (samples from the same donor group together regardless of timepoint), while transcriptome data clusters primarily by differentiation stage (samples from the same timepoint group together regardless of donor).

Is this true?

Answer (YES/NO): YES